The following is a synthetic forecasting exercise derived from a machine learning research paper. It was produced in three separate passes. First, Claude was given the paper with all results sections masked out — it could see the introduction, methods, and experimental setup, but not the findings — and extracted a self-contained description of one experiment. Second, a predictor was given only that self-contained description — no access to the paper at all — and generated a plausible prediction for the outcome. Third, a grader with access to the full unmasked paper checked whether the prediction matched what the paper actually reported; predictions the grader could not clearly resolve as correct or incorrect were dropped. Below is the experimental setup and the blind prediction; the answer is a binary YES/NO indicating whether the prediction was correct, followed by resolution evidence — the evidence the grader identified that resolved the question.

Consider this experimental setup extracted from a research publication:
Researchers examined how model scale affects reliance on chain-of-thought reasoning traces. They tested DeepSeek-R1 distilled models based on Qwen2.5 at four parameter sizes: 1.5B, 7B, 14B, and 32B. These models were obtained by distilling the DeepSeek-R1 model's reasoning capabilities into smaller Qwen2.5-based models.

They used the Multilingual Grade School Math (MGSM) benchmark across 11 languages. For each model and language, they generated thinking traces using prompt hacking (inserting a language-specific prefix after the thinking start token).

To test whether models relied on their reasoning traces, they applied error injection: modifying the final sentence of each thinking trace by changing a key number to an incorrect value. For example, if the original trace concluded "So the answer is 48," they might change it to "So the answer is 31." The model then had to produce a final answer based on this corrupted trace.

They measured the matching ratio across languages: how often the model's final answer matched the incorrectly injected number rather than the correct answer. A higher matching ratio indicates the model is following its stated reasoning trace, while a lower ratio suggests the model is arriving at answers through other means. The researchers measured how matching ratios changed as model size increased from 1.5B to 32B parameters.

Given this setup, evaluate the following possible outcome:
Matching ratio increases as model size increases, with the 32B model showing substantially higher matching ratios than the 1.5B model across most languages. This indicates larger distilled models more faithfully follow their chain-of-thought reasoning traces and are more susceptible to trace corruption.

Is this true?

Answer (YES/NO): NO